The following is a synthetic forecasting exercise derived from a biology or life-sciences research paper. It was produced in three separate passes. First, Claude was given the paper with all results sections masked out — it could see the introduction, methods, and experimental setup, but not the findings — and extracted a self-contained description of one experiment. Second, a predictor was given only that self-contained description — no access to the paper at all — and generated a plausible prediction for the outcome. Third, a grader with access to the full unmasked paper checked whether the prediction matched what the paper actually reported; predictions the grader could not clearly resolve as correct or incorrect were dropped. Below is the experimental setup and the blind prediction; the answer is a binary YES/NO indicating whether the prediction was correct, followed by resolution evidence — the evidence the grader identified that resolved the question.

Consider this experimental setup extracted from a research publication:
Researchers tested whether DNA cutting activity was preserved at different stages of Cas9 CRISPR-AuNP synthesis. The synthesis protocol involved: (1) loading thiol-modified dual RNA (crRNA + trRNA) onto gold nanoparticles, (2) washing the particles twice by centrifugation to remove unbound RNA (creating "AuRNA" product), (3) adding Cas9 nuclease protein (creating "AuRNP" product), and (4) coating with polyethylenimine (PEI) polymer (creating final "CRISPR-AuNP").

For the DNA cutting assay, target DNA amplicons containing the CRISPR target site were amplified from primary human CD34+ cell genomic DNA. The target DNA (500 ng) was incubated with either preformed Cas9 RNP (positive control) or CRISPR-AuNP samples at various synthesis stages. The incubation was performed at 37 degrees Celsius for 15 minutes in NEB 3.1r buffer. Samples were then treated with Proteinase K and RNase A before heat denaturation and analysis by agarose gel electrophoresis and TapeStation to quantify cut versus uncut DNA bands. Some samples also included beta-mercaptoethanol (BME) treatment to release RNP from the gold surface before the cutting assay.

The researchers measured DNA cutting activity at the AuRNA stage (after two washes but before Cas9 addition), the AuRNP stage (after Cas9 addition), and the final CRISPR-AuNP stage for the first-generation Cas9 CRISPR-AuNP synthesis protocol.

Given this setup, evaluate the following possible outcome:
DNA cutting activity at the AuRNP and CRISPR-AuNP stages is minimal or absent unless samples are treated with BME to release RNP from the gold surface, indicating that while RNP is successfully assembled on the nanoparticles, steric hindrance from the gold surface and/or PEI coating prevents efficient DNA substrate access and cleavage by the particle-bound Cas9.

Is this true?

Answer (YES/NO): NO